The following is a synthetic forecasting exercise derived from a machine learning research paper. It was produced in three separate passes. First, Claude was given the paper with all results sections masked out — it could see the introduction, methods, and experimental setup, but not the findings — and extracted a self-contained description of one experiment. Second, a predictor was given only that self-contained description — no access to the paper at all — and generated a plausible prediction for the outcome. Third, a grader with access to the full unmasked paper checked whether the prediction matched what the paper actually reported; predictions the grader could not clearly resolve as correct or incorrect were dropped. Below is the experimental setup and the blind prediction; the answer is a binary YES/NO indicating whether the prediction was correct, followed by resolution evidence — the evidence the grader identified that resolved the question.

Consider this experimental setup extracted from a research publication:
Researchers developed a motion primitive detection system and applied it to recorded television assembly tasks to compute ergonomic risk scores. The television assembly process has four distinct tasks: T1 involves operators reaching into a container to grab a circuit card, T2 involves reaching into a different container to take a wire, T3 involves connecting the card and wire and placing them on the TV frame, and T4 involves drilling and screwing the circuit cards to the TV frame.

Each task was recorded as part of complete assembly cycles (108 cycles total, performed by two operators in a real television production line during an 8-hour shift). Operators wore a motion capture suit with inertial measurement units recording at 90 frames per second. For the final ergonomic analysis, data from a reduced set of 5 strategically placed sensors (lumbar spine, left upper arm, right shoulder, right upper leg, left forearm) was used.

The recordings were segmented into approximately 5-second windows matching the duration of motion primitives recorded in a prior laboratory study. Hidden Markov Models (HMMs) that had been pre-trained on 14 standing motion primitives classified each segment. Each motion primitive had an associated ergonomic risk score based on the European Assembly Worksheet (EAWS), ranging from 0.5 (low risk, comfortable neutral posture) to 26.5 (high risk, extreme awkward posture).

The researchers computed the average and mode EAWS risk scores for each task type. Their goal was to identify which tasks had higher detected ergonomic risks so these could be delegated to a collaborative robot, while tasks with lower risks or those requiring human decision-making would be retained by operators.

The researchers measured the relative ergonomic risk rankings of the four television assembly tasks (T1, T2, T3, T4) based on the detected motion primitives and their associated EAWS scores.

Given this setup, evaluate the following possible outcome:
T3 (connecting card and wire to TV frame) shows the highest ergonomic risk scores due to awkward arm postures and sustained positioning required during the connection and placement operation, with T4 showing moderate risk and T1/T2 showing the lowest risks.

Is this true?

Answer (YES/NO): NO